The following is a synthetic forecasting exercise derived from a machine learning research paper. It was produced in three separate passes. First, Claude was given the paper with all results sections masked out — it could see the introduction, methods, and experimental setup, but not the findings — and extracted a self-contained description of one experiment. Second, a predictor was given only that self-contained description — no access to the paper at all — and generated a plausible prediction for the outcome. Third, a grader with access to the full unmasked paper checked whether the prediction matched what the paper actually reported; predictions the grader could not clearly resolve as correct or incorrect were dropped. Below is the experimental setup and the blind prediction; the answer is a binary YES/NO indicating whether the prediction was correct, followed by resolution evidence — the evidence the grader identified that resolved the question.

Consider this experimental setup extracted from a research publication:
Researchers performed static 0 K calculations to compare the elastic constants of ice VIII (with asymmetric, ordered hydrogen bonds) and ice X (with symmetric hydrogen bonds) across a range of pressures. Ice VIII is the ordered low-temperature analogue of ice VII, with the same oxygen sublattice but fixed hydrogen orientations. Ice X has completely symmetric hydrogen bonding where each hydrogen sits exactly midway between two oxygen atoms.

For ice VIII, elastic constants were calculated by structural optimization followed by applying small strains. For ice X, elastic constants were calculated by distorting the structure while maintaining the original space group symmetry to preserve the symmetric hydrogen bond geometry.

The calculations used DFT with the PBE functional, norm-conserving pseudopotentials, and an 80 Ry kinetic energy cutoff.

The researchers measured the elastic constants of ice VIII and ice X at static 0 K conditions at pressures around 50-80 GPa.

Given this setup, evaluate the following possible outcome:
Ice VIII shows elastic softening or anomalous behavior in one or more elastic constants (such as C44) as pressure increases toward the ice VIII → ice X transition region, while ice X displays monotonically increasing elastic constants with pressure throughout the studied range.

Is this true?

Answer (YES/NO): NO